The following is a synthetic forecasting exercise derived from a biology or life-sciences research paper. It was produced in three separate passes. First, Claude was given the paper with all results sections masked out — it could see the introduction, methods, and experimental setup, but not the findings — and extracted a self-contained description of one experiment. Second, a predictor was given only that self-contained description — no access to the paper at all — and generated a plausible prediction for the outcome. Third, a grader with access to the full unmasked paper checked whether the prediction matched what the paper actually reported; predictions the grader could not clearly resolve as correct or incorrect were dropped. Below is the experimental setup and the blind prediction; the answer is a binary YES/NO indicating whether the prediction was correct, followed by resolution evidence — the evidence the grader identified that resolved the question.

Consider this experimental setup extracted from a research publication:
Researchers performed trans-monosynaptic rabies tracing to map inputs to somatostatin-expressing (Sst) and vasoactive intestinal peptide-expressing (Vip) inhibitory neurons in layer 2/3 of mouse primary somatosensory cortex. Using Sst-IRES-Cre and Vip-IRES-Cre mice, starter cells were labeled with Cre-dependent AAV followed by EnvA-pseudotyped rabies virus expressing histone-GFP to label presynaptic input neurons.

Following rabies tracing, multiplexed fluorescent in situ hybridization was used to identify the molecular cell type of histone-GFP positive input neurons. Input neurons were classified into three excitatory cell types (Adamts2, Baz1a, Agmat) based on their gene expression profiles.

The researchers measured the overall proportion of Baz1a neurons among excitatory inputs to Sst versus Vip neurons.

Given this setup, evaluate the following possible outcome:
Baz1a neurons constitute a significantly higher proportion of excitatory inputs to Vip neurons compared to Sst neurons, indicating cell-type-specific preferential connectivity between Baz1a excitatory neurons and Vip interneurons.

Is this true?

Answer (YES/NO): NO